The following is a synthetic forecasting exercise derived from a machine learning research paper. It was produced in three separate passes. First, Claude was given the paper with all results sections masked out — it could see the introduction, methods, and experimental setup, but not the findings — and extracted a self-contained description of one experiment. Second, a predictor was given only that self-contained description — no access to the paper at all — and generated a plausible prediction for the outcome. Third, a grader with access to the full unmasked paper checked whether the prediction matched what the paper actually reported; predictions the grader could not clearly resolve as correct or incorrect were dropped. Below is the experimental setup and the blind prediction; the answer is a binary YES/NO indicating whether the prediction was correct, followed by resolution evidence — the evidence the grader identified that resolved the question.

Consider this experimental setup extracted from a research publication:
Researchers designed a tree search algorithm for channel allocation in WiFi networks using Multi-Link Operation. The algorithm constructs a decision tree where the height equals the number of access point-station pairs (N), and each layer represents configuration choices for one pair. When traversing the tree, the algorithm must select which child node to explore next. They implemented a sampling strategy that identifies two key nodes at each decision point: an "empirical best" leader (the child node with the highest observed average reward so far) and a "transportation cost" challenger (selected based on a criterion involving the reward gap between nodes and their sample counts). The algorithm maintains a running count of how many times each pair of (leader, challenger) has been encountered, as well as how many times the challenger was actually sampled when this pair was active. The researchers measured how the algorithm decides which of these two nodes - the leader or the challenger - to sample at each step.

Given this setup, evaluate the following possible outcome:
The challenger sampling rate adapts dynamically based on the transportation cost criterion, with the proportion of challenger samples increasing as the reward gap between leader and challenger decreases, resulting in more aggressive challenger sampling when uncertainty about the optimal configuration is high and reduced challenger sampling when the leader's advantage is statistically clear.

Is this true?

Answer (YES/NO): NO